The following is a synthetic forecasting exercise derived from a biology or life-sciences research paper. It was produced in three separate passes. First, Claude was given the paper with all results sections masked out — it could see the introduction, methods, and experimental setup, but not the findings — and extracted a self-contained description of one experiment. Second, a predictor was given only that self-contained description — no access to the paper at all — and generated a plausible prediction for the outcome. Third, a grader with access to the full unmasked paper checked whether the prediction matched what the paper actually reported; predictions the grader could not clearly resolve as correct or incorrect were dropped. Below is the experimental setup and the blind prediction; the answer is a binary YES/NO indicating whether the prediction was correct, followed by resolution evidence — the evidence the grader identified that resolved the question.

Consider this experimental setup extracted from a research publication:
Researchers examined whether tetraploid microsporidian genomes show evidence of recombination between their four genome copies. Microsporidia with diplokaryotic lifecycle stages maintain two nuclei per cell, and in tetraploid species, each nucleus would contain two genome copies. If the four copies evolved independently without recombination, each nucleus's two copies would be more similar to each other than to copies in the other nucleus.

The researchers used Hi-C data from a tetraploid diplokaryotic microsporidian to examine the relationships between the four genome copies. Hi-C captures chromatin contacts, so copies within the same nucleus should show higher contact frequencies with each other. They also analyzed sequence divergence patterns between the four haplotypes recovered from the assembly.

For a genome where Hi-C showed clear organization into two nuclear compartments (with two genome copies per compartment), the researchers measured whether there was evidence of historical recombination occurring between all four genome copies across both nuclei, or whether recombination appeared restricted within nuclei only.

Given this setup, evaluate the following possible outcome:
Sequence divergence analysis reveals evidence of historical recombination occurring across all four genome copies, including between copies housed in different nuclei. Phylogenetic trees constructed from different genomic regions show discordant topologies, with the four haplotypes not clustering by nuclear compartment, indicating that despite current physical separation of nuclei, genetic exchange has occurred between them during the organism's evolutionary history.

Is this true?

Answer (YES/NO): YES